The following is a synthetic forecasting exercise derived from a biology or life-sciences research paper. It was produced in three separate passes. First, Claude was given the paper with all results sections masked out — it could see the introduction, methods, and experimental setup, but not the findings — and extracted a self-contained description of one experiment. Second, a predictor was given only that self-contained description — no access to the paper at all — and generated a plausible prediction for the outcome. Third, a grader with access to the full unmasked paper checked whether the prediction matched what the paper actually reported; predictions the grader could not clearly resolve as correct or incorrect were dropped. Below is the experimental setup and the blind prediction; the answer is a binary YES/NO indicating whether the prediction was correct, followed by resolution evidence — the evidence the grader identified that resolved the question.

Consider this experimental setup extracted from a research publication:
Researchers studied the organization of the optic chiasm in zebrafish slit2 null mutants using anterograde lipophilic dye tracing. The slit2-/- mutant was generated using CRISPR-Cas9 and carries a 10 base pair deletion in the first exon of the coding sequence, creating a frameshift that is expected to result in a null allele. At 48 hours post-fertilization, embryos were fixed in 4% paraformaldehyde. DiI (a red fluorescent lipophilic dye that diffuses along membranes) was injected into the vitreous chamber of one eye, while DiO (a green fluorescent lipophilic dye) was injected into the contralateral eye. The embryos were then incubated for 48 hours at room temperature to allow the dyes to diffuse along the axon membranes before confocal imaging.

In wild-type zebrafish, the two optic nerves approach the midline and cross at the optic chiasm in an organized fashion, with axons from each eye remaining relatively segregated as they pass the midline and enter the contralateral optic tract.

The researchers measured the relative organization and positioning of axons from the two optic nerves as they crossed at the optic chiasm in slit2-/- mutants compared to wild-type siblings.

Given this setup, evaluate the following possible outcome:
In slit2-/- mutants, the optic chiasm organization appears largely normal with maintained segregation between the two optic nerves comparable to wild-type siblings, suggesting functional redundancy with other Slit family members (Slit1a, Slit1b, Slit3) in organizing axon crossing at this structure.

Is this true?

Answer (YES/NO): NO